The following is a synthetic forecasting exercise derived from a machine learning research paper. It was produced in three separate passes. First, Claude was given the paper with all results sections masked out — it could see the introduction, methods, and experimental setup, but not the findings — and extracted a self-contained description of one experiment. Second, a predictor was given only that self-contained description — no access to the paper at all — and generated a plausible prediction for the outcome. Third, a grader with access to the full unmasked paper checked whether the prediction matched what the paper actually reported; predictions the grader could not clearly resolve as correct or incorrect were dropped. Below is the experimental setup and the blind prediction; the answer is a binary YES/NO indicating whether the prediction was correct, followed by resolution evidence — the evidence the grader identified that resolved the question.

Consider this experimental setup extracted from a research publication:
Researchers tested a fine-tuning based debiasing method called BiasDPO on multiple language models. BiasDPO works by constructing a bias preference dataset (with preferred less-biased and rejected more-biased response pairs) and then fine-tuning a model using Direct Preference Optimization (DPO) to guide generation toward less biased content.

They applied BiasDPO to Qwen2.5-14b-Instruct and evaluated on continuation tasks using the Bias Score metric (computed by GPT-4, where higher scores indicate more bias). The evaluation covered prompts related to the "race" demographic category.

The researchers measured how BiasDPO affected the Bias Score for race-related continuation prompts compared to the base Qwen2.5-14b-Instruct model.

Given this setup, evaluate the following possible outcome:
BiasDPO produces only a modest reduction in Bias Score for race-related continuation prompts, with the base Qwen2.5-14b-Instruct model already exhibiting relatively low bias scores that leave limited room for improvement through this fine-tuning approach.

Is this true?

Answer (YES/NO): NO